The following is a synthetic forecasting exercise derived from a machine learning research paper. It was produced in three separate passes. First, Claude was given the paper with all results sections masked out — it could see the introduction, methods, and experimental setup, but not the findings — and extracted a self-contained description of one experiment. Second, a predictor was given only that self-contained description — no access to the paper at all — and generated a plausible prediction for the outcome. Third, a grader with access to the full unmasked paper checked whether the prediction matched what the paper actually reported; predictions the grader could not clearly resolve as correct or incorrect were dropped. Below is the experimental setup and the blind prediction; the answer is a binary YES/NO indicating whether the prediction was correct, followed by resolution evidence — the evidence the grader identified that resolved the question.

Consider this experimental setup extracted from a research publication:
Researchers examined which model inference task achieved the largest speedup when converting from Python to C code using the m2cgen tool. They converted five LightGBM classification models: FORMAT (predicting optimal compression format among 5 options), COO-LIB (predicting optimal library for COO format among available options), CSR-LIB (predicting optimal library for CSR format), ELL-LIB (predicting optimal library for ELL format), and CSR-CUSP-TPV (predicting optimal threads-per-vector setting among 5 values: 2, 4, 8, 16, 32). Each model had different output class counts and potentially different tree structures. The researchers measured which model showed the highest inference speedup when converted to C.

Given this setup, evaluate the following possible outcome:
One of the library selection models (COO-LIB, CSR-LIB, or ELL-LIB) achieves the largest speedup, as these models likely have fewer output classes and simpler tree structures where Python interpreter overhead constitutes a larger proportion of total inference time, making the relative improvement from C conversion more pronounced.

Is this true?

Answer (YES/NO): NO